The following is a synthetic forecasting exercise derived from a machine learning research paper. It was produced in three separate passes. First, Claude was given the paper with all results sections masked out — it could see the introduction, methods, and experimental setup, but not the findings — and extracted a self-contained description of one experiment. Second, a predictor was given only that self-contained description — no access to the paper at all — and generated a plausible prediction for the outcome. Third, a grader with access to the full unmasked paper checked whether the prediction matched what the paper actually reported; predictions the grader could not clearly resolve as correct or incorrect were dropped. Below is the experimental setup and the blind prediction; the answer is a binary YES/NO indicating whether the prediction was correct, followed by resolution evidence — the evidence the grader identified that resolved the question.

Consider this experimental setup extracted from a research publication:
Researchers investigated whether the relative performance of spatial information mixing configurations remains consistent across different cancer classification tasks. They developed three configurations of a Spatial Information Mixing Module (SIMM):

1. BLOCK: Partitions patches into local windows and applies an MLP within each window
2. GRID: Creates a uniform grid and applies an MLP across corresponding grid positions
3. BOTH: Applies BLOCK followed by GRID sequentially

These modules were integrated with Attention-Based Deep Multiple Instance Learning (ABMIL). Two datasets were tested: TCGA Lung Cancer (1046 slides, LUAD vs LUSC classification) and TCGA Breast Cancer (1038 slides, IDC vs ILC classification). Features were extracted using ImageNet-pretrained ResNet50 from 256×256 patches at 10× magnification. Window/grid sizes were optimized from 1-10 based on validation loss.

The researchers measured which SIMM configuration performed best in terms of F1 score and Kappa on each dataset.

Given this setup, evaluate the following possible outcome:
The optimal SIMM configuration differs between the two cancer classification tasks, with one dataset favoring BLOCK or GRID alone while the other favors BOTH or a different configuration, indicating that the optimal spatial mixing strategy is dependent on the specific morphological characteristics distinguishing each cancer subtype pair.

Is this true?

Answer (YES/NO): YES